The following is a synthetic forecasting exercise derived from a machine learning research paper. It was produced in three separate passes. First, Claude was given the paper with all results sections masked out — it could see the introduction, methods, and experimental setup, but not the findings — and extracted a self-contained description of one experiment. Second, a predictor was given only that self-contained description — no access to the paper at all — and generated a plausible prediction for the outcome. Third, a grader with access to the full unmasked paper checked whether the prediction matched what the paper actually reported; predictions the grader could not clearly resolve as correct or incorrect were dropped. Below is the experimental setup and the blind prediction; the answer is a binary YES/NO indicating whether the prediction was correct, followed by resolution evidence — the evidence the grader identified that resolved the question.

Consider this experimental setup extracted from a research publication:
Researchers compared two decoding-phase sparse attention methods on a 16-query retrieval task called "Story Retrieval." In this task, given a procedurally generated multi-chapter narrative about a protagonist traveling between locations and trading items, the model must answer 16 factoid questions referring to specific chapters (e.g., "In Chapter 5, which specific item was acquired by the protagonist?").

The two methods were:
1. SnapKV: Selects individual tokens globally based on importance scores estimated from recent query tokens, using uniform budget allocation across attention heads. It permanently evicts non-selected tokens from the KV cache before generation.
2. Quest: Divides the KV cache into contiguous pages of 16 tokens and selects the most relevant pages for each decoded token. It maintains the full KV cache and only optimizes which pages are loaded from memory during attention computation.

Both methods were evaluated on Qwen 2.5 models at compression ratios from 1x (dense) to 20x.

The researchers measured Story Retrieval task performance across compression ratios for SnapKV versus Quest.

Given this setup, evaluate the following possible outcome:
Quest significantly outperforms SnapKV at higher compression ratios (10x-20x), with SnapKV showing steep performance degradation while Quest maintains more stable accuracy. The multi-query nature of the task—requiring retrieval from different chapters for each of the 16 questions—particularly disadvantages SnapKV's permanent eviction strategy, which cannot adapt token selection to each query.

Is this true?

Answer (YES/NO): YES